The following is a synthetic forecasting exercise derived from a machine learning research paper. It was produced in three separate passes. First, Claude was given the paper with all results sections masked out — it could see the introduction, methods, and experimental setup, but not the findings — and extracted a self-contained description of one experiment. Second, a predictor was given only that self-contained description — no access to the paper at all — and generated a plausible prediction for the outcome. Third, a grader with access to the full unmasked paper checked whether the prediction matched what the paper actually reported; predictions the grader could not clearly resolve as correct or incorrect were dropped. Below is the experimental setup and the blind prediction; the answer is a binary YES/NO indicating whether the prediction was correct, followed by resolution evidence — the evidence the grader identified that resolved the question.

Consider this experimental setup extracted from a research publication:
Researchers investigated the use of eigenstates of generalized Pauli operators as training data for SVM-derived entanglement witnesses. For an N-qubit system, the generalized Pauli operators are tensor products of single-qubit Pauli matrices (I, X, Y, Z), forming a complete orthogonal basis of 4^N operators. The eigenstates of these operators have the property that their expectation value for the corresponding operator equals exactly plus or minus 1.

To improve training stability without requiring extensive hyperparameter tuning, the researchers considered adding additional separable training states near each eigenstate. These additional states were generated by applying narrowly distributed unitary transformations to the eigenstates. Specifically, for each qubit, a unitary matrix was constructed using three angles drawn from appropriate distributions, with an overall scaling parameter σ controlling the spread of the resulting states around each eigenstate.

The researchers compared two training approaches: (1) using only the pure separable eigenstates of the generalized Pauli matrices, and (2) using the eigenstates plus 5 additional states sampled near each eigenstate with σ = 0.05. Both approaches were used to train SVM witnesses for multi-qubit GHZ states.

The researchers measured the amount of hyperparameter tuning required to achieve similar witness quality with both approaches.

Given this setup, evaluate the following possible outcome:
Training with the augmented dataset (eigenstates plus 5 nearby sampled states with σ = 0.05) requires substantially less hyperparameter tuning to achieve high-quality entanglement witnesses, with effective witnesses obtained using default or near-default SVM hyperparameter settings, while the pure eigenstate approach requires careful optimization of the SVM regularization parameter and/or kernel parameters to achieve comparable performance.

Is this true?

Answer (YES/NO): YES